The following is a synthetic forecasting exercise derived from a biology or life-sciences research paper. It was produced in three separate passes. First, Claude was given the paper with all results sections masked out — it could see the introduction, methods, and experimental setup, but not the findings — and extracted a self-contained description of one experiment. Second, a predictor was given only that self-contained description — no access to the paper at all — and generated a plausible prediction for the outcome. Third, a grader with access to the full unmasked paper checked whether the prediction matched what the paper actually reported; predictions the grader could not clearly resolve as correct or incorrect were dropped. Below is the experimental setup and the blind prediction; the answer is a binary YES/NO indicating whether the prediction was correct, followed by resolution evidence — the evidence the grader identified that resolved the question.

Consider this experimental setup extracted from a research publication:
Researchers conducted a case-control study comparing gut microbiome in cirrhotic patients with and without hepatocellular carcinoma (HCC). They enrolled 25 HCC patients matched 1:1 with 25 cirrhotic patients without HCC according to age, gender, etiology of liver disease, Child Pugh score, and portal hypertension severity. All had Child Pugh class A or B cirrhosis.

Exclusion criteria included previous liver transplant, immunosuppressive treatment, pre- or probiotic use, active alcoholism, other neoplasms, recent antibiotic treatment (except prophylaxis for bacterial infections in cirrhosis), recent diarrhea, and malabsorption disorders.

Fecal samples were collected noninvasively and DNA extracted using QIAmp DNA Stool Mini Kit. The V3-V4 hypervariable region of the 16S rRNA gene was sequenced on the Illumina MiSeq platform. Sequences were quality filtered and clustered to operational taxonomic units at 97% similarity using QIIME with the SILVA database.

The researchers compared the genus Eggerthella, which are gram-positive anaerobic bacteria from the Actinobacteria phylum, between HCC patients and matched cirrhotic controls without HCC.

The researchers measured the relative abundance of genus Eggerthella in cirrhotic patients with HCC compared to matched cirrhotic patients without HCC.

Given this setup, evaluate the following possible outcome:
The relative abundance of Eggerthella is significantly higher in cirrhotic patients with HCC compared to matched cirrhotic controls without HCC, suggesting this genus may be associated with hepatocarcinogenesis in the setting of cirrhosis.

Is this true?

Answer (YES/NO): YES